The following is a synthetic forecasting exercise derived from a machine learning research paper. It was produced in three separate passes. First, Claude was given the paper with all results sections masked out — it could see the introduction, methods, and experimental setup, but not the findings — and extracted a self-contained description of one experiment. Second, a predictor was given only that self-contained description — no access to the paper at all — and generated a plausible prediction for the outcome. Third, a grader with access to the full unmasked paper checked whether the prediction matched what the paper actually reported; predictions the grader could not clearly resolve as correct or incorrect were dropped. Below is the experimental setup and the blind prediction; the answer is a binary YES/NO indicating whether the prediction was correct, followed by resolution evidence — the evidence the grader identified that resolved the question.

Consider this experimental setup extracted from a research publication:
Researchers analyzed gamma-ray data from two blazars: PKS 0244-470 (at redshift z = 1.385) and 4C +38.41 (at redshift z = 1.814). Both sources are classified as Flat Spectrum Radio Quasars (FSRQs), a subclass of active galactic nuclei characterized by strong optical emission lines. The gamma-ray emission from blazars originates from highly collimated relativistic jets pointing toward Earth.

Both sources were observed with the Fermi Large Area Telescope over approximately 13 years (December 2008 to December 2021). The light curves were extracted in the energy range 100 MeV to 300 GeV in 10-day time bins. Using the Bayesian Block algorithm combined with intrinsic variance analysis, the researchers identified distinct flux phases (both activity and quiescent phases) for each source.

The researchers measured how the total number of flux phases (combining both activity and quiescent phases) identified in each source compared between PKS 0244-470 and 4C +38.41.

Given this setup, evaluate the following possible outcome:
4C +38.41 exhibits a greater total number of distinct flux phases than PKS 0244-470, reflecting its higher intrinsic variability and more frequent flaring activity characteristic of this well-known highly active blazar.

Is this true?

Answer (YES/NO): YES